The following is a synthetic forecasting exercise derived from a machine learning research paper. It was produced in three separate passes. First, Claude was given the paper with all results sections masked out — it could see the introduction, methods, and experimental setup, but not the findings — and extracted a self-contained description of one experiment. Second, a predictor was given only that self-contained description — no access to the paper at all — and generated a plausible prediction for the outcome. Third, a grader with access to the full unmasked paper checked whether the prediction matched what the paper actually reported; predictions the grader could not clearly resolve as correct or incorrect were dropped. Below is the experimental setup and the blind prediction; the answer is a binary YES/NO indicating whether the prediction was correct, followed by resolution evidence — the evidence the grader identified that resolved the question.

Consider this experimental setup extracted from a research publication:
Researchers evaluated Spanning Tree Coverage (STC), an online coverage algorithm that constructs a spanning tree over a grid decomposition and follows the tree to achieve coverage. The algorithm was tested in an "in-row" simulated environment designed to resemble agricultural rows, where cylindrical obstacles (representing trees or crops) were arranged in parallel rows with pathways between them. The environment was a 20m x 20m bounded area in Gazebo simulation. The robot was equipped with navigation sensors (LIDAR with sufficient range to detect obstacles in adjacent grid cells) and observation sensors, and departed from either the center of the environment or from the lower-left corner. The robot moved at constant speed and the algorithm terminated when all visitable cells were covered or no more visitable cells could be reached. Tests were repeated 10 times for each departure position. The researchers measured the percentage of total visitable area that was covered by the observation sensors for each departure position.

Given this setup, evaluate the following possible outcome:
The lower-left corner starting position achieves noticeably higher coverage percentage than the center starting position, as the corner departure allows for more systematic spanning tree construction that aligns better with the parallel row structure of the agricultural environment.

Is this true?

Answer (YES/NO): YES